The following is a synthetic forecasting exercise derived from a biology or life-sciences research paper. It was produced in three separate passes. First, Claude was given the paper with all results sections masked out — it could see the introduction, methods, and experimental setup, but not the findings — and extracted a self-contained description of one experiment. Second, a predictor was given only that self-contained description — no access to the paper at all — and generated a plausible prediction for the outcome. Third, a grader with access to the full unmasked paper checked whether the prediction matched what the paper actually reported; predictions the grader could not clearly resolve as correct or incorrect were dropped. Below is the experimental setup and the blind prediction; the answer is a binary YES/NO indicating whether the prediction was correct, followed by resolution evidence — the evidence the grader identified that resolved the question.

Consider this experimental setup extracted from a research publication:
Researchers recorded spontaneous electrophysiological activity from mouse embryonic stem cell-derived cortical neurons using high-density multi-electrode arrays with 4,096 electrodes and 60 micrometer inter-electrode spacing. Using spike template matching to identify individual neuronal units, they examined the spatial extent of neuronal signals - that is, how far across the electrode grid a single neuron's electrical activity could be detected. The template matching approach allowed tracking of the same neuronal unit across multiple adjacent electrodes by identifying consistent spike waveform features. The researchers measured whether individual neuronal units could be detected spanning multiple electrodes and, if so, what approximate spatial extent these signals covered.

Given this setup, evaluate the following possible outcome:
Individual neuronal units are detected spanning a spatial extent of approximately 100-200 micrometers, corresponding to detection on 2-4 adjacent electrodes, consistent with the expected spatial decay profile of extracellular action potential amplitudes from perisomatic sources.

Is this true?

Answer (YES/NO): NO